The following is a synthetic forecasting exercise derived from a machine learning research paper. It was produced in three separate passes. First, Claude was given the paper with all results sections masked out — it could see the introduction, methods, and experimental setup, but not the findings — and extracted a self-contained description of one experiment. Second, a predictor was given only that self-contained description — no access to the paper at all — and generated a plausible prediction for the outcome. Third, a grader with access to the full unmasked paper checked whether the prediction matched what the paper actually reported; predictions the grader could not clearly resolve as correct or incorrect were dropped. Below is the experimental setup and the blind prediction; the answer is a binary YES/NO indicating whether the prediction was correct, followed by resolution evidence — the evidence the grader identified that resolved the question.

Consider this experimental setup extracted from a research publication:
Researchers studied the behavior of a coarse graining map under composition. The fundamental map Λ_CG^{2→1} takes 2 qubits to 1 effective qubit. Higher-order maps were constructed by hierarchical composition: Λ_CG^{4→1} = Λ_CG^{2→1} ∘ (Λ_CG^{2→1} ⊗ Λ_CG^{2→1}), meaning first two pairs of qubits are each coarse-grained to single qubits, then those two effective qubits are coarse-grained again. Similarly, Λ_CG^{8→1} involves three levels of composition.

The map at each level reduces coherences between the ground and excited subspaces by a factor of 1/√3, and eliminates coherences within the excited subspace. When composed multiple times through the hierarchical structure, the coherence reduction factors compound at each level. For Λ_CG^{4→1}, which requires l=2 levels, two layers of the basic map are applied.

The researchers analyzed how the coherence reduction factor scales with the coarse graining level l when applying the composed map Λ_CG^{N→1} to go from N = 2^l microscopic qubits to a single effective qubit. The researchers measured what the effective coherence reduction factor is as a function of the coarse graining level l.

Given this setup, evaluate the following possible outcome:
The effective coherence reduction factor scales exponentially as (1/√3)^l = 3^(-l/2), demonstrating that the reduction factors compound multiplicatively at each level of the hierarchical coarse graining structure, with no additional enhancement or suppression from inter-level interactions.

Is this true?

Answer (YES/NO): NO